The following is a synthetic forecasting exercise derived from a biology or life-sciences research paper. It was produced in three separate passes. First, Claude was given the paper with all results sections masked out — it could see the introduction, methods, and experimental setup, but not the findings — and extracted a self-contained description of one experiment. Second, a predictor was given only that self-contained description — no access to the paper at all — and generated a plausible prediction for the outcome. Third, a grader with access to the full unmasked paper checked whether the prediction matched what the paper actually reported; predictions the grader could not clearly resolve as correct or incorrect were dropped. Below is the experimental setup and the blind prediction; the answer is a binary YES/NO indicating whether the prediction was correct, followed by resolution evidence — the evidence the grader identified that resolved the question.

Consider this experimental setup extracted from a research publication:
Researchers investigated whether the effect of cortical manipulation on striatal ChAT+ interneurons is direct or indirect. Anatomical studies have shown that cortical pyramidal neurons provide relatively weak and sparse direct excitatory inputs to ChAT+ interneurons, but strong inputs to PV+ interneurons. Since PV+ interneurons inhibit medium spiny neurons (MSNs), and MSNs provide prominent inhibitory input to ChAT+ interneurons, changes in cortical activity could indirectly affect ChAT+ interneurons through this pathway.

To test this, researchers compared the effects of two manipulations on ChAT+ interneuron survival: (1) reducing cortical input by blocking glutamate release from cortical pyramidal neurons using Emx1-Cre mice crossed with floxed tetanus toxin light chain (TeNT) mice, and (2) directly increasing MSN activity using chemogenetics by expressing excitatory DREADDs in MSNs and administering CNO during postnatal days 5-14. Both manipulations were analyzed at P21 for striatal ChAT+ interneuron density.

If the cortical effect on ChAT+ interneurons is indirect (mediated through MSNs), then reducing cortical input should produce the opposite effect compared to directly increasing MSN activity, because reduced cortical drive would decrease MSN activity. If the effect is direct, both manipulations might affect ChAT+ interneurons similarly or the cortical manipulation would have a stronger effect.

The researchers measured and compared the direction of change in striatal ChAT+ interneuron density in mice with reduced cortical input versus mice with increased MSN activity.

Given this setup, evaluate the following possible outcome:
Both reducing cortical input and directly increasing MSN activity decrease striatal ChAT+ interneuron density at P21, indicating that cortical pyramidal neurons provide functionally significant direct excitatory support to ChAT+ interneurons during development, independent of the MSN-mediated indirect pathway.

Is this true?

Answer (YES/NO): NO